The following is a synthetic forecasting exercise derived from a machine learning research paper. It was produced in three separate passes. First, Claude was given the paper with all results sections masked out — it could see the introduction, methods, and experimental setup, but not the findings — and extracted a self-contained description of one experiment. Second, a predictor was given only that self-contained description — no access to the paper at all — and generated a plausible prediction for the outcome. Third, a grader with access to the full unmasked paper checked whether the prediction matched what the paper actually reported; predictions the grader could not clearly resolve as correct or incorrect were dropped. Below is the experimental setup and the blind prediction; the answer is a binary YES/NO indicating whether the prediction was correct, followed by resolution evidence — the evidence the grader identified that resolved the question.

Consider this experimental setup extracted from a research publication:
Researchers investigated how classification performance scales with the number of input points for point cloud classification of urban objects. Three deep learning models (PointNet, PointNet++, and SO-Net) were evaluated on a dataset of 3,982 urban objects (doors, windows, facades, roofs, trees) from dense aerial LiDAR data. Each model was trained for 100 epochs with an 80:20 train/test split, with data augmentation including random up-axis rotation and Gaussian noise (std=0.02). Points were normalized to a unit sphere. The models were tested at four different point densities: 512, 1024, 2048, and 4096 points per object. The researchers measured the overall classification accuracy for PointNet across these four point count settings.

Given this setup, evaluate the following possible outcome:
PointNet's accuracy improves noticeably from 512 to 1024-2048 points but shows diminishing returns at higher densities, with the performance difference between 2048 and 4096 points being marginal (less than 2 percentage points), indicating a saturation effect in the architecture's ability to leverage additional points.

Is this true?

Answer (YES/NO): YES